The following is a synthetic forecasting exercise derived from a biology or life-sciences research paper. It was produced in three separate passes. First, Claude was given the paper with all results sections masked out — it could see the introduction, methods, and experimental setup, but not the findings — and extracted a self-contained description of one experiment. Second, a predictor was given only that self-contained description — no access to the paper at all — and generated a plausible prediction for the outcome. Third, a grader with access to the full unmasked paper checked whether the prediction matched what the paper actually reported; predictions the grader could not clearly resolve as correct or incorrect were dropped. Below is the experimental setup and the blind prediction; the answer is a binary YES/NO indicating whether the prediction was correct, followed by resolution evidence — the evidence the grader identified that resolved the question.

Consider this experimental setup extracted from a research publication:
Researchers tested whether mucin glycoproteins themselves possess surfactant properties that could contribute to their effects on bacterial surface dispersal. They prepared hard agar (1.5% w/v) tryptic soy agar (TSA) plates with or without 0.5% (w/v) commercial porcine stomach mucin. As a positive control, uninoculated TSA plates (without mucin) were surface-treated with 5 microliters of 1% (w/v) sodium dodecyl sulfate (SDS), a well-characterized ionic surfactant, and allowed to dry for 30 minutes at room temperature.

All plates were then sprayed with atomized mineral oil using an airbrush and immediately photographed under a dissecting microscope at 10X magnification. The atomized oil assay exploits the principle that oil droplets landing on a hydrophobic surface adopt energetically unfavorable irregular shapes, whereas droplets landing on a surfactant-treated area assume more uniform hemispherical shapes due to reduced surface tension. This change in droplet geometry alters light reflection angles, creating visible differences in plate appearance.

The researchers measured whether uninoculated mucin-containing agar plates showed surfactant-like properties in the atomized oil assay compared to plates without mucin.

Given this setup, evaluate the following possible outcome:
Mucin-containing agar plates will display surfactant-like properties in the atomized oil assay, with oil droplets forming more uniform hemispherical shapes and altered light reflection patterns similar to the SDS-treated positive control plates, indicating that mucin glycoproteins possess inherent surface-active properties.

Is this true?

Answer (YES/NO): YES